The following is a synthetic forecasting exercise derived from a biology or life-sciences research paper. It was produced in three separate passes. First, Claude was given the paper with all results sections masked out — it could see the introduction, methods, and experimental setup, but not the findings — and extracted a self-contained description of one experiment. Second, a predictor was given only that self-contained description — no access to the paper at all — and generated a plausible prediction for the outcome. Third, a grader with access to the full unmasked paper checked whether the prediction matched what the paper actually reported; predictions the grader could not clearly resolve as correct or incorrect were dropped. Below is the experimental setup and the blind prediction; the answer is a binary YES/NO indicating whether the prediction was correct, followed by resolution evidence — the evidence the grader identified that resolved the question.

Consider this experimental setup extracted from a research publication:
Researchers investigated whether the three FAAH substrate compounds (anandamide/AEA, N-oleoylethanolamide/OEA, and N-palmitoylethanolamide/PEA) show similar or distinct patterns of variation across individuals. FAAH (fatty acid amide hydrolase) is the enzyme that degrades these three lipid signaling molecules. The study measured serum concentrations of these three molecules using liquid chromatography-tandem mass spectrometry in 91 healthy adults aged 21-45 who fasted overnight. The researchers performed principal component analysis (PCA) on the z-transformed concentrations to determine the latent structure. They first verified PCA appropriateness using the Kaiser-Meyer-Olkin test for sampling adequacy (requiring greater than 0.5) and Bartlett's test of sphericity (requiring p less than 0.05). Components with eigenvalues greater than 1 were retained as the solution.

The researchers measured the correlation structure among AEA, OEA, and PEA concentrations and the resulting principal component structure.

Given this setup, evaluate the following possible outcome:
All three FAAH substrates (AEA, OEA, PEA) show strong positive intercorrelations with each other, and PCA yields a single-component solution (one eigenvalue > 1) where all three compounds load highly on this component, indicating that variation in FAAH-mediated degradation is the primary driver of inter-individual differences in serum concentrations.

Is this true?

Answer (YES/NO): YES